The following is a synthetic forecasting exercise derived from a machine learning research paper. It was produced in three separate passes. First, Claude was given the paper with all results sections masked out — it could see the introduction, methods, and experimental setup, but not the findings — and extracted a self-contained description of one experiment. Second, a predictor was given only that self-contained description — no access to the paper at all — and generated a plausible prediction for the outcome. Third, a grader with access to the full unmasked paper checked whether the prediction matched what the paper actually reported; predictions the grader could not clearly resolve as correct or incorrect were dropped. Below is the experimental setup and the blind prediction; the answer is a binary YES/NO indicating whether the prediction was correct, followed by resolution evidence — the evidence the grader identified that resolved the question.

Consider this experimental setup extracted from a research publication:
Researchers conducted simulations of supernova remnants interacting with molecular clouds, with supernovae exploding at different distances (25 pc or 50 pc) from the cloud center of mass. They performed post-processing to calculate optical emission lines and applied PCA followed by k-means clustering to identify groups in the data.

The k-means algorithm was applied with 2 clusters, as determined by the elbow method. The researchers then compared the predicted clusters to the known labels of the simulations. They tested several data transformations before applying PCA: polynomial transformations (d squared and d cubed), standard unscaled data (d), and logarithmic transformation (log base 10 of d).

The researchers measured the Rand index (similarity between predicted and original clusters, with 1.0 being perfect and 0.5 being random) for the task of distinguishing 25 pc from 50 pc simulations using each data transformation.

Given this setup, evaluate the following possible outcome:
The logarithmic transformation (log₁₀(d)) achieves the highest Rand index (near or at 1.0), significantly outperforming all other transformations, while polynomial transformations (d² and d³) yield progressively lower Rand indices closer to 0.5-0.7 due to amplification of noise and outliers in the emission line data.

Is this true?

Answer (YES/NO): NO